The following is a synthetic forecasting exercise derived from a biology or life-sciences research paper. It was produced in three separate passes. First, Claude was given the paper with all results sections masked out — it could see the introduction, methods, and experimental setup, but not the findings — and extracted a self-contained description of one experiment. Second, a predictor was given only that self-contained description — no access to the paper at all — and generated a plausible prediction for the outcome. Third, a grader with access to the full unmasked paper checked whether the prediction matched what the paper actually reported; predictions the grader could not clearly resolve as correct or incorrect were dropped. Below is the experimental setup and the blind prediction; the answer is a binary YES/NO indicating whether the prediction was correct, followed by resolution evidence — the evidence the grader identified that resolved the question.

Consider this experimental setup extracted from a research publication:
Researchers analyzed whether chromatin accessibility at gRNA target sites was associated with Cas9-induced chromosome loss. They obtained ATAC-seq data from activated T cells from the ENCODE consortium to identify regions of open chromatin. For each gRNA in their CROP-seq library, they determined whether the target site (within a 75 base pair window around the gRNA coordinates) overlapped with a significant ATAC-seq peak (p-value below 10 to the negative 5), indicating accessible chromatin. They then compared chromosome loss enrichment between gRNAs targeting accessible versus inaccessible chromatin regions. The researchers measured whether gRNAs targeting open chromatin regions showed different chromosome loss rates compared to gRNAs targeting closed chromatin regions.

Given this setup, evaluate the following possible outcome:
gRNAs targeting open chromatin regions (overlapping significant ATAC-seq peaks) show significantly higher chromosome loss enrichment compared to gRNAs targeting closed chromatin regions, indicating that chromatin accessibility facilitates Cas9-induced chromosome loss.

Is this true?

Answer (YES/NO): NO